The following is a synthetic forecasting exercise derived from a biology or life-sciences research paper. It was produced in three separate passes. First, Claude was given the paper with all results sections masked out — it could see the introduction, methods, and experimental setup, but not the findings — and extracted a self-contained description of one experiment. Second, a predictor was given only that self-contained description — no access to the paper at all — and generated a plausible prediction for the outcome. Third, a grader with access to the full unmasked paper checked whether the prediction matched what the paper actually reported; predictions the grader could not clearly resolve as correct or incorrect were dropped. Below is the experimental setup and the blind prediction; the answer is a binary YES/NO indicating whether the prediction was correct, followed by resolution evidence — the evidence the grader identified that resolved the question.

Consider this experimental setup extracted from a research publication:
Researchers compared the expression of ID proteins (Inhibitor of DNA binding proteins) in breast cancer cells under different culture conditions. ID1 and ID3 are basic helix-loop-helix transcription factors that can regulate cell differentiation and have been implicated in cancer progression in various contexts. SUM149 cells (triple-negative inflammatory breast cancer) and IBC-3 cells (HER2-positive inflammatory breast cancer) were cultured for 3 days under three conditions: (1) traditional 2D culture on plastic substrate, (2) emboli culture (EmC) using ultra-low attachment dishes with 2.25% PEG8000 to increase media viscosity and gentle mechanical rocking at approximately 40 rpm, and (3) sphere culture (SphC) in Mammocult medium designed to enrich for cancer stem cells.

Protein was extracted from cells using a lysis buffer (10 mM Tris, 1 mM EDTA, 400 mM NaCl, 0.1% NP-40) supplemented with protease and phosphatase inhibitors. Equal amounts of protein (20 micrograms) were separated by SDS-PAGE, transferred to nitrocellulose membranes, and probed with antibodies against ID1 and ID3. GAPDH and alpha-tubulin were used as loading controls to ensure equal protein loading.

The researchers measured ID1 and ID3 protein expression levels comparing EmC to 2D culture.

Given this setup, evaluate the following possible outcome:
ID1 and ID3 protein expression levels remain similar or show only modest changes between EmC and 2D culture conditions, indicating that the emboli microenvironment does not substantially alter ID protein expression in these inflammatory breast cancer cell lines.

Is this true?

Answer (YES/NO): NO